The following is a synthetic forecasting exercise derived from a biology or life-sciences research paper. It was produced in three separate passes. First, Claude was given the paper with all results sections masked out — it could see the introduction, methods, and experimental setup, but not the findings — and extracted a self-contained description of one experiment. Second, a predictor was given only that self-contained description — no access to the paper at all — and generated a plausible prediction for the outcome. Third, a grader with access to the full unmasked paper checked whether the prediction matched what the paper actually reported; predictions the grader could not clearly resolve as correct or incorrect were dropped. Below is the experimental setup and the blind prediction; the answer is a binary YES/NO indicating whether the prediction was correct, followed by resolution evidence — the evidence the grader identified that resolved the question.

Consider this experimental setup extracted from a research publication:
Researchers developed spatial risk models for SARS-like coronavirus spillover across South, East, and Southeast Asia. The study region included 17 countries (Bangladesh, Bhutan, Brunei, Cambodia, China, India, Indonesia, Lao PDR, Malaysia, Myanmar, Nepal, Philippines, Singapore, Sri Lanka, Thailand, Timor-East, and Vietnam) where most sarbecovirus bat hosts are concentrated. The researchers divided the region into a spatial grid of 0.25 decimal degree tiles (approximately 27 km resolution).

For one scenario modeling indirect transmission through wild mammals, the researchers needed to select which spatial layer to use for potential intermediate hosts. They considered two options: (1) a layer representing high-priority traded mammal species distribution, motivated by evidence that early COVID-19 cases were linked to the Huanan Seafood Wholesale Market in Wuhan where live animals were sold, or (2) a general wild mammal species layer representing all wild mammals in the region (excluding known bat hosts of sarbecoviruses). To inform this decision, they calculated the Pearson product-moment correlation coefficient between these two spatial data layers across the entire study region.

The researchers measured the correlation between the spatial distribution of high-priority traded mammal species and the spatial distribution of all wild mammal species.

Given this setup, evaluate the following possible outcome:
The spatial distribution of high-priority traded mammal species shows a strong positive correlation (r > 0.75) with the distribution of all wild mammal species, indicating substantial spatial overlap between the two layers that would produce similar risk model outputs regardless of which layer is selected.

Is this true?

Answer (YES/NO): YES